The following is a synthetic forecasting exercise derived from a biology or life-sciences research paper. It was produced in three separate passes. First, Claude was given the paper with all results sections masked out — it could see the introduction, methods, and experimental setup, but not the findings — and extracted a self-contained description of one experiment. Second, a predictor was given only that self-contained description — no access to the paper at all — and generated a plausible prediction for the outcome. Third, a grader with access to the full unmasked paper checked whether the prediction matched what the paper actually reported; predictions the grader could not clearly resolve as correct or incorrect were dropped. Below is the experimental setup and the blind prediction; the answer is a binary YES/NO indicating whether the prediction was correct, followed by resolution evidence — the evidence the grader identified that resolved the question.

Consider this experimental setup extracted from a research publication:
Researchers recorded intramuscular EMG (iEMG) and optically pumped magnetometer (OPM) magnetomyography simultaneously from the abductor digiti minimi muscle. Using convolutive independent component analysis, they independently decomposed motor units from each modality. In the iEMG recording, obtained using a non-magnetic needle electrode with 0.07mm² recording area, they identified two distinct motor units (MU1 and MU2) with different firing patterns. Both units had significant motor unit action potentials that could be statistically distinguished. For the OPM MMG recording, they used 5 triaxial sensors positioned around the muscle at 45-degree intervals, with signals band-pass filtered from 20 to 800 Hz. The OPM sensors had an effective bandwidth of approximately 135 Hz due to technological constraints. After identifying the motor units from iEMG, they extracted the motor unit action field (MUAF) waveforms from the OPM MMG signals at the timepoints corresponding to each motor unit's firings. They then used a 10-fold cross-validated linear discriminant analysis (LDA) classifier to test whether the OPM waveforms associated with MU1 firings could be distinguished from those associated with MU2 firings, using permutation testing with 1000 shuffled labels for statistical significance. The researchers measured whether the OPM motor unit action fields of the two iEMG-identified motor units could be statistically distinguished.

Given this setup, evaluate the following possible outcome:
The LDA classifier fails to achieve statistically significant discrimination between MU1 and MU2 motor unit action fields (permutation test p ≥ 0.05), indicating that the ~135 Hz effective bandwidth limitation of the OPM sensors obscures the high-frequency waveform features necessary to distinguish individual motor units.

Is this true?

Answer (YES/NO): YES